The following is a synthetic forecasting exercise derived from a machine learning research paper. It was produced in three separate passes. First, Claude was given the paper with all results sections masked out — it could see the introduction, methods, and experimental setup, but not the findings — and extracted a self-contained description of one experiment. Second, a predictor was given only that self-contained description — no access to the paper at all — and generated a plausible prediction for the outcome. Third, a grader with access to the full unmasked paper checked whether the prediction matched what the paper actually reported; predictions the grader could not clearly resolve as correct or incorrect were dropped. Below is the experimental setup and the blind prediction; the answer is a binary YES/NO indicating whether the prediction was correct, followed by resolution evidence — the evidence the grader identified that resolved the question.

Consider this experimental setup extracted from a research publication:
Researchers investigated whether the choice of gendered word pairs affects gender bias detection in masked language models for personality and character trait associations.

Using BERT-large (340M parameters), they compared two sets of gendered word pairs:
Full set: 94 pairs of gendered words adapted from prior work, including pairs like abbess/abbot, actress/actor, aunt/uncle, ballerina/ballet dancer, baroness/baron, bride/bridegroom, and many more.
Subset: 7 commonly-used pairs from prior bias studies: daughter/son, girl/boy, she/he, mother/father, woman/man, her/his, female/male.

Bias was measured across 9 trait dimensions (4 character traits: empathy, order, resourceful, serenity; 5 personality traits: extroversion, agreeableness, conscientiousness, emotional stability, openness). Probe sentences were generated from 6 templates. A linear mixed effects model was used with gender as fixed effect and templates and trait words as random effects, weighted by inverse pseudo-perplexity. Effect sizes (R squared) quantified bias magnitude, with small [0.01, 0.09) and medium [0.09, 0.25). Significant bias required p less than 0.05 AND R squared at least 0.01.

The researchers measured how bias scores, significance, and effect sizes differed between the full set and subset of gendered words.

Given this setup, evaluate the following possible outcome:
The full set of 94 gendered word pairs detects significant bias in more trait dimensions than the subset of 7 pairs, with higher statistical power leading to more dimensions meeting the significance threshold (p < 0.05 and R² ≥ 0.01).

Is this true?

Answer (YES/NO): YES